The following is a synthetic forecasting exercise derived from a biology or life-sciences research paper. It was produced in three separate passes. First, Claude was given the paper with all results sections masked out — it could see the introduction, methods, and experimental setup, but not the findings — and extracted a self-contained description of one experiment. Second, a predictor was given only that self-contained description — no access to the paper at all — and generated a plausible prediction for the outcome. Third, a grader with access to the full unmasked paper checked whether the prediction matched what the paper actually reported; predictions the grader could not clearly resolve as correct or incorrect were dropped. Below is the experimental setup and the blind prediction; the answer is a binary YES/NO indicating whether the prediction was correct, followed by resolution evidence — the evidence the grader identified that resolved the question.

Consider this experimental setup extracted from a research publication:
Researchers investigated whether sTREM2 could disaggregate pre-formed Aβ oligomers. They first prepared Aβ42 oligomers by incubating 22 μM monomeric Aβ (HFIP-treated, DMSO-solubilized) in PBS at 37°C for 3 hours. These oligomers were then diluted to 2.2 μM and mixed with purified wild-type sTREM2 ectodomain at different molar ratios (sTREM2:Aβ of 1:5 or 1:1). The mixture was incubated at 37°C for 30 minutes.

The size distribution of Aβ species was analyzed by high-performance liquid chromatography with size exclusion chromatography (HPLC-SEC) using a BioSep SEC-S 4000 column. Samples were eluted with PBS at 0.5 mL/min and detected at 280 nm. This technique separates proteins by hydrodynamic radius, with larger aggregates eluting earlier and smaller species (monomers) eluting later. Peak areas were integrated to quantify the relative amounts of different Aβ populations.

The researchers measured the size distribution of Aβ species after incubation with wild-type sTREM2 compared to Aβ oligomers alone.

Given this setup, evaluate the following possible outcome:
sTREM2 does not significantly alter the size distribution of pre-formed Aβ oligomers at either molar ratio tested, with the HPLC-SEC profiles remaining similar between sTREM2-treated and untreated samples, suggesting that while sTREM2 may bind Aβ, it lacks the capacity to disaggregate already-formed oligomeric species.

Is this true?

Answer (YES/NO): NO